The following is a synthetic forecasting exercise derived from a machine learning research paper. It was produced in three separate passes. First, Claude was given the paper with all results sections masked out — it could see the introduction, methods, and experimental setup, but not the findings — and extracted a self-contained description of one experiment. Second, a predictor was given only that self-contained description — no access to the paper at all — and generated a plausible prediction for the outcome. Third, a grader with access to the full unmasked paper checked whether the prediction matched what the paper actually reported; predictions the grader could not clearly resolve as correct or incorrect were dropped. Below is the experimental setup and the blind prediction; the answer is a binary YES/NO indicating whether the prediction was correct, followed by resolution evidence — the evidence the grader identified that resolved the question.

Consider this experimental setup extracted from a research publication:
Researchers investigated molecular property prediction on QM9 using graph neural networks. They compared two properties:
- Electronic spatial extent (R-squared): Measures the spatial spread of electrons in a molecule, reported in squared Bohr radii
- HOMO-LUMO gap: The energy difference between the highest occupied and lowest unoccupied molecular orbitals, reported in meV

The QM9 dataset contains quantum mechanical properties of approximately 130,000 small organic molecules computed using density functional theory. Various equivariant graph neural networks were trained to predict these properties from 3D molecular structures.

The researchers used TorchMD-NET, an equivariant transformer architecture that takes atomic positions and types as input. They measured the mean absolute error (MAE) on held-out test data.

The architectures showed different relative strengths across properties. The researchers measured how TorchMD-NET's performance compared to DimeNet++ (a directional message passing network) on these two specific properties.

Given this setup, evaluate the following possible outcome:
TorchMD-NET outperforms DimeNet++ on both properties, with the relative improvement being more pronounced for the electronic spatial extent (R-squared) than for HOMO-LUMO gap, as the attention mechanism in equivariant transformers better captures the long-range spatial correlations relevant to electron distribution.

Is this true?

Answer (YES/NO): NO